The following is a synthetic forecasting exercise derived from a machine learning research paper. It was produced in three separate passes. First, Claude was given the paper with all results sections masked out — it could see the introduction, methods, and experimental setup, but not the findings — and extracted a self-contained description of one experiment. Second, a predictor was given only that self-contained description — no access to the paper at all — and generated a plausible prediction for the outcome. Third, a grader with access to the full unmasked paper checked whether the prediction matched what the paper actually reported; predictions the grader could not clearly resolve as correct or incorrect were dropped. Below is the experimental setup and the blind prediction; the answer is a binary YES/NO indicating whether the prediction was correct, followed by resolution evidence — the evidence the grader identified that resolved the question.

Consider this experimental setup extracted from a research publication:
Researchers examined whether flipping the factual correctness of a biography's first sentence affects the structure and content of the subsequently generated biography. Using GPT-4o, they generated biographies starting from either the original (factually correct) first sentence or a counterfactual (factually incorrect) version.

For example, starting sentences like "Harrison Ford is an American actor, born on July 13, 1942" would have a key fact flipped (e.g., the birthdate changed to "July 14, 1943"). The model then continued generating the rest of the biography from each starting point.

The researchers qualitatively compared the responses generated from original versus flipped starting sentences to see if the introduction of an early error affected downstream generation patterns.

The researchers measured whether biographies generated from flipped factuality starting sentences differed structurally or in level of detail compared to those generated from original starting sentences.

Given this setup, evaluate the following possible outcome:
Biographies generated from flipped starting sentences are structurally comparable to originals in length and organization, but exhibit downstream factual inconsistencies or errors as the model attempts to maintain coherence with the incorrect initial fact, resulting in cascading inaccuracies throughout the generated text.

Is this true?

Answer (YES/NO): NO